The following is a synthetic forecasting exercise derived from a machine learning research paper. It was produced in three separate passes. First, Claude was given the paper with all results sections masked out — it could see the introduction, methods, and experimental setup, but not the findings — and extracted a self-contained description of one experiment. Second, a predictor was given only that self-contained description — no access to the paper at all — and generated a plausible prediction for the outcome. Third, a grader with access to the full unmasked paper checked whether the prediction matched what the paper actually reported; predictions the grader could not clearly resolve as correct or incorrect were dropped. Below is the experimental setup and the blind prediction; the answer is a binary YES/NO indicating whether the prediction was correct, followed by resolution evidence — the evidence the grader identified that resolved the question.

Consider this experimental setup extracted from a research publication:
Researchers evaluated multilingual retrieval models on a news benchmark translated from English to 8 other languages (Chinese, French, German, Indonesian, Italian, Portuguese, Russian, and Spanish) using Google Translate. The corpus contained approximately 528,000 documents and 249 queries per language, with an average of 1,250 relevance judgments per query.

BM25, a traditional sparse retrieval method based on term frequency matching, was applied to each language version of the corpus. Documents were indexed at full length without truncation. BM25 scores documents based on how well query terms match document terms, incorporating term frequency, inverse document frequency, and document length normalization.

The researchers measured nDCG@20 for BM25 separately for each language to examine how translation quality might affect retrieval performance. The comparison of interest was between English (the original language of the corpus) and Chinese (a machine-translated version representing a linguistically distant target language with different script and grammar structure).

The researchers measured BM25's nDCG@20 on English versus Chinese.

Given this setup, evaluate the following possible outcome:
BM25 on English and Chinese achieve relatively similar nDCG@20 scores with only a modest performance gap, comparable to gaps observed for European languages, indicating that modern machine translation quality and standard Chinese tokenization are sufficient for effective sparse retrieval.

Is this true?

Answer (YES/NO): NO